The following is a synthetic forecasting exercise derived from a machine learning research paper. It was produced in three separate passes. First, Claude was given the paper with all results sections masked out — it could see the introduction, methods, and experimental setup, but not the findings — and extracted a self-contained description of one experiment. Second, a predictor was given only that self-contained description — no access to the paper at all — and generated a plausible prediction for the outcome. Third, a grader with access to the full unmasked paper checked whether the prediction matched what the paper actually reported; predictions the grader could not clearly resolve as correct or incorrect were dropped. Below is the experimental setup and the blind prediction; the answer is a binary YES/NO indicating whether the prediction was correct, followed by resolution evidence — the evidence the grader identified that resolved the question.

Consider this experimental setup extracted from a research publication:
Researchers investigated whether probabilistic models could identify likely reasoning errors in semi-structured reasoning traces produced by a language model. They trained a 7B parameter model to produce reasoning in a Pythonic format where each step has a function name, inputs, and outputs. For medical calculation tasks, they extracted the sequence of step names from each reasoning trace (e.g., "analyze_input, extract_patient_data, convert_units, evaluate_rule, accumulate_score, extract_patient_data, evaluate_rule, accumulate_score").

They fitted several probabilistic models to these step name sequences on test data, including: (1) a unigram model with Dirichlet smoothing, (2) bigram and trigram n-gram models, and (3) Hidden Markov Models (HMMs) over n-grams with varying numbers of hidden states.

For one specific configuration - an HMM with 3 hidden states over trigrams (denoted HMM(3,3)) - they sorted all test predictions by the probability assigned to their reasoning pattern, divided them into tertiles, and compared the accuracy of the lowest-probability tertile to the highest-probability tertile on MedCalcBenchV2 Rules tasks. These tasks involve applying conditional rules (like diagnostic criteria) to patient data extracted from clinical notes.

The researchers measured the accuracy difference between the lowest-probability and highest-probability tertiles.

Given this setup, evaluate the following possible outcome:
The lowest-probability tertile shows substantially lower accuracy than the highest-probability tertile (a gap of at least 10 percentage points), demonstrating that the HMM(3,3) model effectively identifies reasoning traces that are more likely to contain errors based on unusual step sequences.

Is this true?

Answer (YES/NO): YES